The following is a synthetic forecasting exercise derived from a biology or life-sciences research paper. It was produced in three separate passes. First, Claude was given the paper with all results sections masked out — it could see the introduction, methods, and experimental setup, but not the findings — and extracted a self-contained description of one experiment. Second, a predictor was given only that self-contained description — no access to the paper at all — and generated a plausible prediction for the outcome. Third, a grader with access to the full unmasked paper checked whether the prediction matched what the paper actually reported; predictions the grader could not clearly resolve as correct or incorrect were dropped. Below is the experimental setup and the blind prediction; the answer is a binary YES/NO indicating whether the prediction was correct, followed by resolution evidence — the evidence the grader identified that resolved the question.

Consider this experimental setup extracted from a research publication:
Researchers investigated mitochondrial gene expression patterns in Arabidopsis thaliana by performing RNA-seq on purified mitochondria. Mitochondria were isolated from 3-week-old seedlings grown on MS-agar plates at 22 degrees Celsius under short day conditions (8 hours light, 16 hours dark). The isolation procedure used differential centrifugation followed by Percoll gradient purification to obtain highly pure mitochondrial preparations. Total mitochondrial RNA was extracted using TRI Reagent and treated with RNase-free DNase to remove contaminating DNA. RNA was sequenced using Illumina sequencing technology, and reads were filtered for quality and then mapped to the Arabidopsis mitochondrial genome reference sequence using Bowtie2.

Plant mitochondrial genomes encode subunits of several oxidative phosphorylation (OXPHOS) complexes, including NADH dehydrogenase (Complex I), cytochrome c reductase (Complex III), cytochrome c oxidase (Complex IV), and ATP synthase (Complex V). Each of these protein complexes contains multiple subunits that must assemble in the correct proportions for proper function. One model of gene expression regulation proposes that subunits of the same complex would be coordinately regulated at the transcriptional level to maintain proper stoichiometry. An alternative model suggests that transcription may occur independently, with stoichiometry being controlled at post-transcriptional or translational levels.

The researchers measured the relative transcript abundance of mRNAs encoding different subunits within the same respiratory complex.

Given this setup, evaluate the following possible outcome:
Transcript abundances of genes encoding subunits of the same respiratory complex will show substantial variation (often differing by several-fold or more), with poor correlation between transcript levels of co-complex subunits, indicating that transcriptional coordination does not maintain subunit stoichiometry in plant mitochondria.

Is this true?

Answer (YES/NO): YES